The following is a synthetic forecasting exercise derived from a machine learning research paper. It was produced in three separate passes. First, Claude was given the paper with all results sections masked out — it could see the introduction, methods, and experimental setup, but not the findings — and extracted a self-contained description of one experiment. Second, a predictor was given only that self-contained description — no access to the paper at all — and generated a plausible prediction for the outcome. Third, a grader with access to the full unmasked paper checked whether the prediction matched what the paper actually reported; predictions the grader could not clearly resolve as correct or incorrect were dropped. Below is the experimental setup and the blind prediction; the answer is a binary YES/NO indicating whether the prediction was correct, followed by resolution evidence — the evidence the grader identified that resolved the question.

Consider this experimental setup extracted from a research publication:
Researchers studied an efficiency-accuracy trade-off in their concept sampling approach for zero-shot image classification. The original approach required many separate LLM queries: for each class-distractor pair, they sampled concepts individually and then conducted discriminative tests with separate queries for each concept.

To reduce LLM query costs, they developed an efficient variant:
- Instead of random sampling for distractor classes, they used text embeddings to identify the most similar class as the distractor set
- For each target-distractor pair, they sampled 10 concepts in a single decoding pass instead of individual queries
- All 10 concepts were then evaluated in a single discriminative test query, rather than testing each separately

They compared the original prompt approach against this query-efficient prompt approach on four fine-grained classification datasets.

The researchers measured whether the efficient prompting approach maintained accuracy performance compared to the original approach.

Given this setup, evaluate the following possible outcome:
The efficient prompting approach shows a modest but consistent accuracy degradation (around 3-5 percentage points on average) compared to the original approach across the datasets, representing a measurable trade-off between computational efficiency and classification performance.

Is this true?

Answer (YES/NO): NO